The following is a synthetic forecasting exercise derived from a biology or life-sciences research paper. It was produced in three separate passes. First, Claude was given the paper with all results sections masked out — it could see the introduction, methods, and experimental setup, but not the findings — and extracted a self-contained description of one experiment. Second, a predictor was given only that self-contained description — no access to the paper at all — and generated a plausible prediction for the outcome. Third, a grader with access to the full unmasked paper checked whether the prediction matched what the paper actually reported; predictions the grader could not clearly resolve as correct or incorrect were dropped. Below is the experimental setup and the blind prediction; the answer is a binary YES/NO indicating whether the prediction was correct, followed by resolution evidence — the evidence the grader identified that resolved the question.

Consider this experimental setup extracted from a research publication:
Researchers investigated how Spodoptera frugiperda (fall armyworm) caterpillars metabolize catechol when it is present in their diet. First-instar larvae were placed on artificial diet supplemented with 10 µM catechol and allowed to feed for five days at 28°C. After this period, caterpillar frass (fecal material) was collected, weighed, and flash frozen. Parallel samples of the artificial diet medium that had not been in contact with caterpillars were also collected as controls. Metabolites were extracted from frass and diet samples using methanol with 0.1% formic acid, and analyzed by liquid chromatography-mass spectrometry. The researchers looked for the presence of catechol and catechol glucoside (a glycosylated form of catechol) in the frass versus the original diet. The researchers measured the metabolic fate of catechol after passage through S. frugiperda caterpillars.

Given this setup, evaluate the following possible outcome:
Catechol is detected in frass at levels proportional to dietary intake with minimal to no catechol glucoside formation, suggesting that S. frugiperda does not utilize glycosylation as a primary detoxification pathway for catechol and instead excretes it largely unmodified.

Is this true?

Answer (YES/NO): NO